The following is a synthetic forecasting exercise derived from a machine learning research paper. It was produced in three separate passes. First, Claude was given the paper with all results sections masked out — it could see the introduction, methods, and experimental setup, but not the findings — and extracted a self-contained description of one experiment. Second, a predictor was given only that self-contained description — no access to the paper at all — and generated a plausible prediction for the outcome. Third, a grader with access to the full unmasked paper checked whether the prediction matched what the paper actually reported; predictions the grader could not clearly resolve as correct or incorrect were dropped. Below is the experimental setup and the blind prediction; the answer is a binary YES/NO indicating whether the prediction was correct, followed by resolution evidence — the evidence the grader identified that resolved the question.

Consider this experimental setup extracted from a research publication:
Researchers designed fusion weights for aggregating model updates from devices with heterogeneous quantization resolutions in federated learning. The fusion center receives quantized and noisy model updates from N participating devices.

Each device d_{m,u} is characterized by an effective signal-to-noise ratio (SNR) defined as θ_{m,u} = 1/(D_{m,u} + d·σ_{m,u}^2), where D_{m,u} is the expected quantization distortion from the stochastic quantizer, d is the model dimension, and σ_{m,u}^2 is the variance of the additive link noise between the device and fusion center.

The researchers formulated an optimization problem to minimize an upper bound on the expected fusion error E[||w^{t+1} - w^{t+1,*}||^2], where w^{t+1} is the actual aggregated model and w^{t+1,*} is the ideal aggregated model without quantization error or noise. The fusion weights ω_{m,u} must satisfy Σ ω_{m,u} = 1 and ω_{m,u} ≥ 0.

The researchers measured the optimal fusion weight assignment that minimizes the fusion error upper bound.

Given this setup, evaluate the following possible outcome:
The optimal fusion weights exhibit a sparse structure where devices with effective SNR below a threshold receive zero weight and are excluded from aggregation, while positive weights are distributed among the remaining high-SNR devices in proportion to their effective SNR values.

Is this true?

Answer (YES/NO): NO